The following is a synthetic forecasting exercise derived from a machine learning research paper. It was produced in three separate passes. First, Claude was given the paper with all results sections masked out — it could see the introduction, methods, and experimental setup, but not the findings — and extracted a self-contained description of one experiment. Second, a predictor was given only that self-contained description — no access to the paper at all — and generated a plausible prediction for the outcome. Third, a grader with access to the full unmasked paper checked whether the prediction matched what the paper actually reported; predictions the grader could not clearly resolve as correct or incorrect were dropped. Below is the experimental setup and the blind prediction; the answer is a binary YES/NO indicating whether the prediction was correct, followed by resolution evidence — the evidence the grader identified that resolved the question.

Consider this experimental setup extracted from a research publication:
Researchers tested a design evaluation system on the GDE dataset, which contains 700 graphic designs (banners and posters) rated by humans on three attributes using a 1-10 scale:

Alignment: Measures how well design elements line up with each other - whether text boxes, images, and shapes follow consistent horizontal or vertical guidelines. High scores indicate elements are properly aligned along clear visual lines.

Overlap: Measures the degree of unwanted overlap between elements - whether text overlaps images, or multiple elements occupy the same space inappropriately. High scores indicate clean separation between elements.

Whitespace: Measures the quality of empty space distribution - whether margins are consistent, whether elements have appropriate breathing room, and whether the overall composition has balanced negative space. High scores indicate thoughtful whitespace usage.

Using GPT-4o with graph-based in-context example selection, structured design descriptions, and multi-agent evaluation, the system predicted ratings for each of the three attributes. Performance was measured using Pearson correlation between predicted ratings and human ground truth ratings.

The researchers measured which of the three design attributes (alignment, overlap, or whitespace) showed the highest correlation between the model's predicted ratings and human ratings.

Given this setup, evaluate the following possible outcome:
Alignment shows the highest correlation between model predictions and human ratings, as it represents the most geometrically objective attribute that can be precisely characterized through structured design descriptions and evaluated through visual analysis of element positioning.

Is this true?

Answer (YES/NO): NO